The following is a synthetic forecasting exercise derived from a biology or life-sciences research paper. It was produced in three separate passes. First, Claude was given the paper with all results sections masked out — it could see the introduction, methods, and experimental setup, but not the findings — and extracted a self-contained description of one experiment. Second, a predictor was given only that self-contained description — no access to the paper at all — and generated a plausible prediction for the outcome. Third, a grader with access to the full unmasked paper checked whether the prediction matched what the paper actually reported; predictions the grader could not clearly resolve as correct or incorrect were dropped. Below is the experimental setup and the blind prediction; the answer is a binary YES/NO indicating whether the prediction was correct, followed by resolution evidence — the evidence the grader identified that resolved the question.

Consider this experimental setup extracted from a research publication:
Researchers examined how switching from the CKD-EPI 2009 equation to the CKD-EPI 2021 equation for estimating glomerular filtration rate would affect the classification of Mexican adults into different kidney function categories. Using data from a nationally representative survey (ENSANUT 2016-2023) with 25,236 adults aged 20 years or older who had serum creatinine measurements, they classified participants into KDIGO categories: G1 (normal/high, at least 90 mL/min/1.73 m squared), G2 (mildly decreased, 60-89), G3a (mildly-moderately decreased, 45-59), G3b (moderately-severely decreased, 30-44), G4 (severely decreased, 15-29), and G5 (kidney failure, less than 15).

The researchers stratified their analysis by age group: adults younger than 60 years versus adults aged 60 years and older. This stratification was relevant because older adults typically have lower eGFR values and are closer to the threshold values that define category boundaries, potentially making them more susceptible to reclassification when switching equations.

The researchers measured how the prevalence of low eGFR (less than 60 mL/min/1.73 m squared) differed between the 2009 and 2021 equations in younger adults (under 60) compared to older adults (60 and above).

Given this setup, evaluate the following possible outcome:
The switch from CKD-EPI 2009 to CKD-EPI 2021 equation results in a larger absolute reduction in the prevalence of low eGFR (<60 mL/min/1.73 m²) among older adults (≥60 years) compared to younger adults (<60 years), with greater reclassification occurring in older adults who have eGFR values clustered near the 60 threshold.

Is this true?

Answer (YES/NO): YES